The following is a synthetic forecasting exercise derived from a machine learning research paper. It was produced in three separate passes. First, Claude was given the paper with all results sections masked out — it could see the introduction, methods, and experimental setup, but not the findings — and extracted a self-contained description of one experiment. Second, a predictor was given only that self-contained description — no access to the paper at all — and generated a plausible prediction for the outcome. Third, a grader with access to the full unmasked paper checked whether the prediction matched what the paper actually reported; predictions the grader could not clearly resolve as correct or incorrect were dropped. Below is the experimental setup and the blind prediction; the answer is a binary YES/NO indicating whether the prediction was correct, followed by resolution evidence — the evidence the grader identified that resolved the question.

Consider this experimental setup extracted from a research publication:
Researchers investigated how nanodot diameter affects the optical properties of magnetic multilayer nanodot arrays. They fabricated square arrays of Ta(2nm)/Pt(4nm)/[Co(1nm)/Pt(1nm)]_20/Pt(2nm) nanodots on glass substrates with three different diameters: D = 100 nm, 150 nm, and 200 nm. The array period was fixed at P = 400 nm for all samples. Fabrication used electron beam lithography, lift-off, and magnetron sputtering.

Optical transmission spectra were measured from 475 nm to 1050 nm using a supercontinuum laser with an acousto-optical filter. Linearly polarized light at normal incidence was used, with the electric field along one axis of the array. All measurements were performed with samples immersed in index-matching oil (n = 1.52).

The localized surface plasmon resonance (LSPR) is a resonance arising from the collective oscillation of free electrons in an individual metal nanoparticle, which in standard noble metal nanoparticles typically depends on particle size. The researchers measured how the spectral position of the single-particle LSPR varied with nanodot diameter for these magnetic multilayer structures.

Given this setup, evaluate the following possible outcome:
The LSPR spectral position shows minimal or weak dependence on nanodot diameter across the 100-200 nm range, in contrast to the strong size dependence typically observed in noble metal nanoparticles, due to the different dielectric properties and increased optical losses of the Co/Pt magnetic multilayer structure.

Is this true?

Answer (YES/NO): NO